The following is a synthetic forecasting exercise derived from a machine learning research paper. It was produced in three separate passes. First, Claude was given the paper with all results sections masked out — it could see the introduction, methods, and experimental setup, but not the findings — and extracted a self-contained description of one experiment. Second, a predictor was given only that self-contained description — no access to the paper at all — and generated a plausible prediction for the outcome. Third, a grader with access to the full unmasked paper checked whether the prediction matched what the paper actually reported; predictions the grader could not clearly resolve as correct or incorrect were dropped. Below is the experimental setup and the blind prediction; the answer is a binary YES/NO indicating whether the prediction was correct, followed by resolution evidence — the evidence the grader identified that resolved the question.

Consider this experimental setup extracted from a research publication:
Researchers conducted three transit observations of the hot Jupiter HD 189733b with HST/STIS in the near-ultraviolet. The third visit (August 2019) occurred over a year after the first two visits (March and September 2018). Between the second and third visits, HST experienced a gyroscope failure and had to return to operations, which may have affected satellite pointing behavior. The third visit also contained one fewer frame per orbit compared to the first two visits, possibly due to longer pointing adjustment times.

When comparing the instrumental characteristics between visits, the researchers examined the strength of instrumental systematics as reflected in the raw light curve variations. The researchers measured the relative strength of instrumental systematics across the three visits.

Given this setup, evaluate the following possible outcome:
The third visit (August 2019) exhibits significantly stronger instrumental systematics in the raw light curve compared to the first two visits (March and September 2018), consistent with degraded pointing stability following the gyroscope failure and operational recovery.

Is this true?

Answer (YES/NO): YES